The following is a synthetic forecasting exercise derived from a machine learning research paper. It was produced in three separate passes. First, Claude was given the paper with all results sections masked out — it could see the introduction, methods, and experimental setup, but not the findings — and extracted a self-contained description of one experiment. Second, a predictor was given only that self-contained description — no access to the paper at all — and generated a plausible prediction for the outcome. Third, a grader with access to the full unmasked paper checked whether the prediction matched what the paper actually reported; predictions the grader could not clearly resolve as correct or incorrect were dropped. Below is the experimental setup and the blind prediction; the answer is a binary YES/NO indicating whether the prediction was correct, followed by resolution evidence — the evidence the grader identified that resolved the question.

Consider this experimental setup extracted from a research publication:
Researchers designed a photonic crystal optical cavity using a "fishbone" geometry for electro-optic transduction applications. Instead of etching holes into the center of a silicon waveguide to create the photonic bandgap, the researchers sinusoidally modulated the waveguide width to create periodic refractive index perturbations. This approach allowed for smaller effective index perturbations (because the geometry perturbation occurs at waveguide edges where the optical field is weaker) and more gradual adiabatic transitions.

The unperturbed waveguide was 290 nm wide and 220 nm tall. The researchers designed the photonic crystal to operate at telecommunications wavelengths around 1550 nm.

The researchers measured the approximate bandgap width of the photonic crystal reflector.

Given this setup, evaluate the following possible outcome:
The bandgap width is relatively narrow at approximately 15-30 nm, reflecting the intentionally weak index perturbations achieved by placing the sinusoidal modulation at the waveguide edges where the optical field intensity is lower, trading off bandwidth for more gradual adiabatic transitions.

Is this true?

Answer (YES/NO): NO